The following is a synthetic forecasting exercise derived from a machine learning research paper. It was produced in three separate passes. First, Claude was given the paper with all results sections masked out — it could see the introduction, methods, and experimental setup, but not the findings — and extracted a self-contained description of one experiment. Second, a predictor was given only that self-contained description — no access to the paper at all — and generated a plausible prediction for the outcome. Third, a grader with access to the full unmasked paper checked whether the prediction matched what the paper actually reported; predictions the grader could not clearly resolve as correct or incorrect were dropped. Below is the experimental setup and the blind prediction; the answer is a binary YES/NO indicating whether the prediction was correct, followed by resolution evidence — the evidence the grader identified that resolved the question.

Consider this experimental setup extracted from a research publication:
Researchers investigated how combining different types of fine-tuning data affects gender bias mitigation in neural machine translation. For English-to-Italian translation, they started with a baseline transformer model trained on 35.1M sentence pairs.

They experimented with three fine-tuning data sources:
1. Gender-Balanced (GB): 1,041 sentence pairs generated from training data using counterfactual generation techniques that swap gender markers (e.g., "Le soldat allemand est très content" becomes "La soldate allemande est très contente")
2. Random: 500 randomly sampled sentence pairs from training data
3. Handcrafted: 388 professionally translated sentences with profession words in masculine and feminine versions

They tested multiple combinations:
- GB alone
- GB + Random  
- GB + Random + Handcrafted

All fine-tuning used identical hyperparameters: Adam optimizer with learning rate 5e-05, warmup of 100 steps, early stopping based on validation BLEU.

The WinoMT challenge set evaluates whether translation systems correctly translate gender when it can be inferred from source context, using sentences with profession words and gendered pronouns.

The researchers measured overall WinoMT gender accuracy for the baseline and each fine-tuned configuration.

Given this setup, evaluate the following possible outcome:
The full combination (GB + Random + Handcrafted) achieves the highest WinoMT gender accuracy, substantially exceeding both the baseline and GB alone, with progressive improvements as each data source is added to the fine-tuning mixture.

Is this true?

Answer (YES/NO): NO